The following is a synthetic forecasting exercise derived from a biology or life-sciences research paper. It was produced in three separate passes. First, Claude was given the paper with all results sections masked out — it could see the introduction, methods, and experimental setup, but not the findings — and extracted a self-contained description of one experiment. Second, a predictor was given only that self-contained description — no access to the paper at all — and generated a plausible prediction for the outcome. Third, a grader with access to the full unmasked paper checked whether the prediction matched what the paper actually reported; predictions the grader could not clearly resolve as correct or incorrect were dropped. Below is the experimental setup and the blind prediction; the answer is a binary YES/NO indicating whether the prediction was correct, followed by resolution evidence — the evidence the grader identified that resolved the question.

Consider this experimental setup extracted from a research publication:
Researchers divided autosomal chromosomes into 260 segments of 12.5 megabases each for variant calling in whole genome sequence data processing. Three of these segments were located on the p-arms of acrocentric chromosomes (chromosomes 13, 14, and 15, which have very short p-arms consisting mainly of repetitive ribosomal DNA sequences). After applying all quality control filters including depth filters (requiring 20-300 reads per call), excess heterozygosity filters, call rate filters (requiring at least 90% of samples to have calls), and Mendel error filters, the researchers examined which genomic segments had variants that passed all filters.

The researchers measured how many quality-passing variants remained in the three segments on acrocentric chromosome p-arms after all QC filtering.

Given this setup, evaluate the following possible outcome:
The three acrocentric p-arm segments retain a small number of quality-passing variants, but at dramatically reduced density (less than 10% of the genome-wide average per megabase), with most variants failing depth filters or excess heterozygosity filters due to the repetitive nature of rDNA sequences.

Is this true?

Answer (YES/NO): NO